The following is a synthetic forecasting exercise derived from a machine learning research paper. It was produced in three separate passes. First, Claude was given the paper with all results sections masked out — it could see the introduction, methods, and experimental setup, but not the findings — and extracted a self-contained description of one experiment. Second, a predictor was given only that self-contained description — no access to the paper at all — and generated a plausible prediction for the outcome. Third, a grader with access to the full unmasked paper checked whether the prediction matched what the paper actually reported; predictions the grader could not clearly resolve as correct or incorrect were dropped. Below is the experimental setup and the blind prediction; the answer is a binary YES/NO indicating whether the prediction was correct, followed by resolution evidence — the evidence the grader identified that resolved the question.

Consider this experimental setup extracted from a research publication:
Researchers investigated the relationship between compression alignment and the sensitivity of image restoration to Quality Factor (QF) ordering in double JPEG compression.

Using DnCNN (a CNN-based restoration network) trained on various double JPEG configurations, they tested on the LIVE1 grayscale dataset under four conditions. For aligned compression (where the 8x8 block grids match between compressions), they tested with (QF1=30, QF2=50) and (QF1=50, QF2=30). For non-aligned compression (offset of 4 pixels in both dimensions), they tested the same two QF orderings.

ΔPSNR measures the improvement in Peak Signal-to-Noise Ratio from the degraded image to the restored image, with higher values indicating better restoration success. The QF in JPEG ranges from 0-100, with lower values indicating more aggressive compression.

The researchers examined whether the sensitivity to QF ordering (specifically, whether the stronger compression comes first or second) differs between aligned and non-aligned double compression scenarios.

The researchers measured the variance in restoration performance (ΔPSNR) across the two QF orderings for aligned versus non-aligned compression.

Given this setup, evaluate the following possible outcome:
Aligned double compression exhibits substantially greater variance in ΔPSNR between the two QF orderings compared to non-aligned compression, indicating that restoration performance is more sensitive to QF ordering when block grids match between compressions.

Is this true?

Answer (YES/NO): YES